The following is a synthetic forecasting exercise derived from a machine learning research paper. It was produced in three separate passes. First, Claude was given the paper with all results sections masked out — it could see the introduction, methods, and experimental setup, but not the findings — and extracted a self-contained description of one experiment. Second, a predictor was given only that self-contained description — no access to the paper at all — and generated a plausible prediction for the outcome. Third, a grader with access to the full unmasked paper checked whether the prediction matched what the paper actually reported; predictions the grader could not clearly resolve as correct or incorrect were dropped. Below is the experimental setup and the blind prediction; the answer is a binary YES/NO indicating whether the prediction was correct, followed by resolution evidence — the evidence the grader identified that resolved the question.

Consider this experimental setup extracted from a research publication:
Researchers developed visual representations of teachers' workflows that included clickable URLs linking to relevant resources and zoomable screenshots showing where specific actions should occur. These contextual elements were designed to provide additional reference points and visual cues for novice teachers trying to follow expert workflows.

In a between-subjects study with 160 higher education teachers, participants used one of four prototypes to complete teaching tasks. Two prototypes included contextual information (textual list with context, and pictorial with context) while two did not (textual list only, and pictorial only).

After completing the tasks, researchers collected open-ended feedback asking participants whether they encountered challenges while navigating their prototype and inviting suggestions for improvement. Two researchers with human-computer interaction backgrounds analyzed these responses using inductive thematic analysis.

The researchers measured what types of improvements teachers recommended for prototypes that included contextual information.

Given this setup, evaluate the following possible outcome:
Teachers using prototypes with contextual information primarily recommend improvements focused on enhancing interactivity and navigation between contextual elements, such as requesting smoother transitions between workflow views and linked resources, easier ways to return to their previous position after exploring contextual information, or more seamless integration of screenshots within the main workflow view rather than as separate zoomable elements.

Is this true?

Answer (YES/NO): NO